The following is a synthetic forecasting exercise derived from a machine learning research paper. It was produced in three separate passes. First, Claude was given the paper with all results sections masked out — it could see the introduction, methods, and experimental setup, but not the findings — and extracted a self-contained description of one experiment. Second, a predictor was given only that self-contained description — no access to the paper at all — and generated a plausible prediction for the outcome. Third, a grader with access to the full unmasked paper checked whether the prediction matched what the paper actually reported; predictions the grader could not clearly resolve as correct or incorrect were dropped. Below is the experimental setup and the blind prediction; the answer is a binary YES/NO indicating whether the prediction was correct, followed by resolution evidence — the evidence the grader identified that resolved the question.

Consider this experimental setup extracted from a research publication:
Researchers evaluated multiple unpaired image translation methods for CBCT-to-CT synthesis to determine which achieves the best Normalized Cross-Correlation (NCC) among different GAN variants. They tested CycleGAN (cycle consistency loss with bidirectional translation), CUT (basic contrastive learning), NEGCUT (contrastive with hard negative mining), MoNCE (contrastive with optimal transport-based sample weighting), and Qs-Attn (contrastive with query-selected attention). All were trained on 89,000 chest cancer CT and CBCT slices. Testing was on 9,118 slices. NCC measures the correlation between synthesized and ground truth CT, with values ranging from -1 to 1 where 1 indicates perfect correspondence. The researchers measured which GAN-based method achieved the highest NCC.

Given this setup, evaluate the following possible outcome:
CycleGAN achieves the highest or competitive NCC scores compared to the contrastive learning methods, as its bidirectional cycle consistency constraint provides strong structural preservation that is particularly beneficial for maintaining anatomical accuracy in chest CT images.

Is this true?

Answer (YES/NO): NO